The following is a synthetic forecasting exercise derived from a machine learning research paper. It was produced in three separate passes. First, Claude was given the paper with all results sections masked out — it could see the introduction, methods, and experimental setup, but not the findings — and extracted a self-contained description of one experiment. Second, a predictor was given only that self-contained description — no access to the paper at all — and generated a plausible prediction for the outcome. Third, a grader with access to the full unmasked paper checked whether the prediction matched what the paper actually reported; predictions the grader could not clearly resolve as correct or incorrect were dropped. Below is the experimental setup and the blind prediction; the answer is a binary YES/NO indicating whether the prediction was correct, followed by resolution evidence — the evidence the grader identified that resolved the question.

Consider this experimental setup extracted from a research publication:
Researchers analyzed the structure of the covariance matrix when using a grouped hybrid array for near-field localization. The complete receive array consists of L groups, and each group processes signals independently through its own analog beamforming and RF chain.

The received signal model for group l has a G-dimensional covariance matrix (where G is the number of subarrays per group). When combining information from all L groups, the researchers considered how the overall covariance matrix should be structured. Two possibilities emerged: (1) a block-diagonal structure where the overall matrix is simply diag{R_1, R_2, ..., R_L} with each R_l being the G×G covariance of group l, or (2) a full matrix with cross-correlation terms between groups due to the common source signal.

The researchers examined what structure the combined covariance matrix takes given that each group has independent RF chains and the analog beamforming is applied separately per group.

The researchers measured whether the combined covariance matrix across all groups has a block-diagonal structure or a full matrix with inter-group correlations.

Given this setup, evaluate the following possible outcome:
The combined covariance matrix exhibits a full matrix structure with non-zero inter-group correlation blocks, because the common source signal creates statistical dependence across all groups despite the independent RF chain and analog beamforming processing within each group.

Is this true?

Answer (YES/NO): NO